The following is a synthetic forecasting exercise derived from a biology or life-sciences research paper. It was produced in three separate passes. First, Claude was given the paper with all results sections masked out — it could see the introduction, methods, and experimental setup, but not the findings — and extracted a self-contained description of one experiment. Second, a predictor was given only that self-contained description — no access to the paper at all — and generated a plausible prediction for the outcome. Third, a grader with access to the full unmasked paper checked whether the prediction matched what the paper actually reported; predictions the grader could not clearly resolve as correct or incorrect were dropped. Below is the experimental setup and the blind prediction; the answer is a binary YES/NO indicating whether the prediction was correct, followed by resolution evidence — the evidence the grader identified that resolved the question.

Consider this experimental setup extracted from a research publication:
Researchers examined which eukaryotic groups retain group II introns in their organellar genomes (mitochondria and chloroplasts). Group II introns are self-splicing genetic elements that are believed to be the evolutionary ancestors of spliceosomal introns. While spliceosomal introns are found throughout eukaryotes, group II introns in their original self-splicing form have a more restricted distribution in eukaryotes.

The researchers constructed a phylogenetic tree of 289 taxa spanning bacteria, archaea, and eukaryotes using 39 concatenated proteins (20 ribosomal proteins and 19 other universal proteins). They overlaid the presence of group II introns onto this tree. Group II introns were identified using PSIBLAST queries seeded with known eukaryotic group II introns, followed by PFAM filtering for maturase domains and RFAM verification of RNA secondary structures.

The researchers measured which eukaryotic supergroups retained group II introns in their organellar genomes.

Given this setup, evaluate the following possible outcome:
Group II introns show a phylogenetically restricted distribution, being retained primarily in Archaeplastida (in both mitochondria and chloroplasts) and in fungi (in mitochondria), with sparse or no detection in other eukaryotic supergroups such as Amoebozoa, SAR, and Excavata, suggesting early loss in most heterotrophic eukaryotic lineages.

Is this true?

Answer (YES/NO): NO